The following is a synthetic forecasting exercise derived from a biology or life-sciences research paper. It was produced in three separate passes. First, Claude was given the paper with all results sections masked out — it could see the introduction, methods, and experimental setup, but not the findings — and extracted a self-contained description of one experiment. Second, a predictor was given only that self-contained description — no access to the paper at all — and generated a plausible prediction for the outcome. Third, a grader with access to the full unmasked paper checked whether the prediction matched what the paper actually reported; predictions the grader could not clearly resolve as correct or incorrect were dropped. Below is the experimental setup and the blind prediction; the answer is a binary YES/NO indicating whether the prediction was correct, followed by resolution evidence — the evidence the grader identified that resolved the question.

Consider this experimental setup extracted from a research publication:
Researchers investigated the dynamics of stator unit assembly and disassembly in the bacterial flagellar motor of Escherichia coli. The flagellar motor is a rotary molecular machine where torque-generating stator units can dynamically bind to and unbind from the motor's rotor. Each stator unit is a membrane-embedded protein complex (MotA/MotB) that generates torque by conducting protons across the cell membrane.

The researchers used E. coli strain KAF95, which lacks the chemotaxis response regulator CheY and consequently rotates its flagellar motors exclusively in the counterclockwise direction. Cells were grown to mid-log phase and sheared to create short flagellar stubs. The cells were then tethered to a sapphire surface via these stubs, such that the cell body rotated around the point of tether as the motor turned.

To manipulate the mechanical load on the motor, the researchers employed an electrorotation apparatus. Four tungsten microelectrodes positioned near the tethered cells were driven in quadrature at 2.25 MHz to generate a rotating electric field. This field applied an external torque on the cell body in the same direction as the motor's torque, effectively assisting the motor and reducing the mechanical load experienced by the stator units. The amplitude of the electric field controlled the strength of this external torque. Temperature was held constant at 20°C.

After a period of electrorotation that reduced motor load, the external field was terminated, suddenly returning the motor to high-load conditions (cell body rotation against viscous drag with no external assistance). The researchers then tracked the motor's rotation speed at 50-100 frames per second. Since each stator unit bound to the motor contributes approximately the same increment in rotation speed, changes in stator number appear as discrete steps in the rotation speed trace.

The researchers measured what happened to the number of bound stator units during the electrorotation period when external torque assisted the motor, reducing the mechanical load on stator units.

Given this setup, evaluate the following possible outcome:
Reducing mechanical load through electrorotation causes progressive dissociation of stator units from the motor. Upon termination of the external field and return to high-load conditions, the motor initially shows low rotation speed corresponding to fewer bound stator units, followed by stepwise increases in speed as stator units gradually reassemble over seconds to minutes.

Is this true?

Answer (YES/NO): YES